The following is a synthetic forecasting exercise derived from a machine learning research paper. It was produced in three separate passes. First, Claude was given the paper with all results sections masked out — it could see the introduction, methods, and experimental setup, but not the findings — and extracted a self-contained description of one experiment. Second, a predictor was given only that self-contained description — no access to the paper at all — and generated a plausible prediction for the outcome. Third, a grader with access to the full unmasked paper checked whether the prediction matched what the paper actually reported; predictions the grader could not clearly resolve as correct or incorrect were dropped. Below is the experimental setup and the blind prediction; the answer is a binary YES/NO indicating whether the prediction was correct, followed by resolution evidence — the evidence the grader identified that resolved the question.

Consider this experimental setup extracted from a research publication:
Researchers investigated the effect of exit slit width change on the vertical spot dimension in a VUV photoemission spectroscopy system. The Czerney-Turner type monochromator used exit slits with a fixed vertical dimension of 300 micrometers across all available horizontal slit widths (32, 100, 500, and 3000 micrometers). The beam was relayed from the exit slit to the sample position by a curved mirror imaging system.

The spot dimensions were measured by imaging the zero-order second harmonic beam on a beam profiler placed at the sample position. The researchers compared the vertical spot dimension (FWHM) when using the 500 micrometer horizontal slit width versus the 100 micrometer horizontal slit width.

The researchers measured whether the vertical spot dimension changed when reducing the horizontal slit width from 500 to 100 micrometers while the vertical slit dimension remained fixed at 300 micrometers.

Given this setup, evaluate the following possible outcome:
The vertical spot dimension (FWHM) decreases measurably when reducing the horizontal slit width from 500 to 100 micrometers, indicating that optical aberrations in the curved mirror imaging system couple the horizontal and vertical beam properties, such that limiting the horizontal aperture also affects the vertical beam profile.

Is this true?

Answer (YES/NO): NO